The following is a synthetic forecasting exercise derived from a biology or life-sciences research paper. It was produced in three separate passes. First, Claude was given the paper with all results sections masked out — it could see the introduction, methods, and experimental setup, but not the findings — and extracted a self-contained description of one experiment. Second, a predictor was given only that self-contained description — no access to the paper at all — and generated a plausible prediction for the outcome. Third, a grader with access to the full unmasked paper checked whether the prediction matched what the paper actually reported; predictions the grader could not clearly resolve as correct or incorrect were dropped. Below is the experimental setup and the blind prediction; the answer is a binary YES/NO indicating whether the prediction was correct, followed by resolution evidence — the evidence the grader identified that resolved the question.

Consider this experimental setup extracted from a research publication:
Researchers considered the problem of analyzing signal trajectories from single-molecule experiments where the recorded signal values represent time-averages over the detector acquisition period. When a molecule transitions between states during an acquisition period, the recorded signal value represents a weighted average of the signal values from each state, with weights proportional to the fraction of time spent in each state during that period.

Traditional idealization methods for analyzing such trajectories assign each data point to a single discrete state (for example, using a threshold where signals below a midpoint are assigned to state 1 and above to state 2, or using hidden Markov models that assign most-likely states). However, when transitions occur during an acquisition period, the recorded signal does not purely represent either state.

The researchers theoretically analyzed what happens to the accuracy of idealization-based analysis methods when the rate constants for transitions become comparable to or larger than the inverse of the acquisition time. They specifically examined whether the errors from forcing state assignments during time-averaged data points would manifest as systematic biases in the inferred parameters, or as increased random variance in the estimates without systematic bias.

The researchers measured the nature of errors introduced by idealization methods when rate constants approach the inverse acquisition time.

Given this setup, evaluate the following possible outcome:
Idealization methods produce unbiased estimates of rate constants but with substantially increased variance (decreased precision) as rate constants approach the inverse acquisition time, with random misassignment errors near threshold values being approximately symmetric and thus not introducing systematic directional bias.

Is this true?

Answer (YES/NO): NO